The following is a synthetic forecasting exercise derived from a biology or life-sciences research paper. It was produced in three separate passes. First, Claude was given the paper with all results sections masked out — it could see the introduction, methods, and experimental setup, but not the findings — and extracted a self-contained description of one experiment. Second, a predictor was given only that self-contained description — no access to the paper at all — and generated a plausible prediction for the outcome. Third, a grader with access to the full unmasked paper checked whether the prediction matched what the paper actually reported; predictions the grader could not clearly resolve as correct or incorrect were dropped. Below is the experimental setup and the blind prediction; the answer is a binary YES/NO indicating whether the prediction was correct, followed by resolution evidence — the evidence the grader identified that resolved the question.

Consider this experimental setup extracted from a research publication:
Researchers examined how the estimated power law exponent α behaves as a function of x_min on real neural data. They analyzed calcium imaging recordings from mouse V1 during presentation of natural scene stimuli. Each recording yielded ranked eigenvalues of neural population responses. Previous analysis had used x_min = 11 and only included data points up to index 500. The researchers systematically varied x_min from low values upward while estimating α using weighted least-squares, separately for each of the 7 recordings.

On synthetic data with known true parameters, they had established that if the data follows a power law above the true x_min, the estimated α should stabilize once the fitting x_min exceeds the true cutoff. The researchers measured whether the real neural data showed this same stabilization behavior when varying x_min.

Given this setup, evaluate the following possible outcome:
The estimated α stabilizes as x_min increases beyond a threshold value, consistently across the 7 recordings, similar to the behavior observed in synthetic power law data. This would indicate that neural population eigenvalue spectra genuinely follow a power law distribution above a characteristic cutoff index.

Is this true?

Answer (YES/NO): NO